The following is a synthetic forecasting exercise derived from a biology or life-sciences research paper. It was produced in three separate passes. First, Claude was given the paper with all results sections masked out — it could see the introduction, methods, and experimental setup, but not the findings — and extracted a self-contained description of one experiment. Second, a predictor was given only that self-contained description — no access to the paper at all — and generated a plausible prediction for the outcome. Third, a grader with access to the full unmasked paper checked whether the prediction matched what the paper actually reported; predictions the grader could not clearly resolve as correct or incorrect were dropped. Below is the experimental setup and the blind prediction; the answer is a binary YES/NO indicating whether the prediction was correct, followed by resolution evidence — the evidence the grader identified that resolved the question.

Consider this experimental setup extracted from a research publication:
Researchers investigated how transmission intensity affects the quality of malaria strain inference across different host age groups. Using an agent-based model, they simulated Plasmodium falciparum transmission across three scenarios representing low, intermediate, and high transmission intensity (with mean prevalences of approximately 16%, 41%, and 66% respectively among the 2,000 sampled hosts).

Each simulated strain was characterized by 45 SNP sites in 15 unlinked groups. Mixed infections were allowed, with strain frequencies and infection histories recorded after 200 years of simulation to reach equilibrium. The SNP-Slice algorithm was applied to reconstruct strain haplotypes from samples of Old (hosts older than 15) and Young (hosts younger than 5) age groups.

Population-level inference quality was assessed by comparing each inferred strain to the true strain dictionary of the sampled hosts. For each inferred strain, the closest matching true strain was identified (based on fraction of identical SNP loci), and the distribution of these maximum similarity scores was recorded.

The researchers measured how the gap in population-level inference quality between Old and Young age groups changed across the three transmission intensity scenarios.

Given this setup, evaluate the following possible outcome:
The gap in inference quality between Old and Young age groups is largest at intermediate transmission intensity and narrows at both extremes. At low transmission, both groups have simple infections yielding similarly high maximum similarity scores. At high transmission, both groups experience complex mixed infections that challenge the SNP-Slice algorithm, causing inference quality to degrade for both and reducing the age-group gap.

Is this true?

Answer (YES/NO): NO